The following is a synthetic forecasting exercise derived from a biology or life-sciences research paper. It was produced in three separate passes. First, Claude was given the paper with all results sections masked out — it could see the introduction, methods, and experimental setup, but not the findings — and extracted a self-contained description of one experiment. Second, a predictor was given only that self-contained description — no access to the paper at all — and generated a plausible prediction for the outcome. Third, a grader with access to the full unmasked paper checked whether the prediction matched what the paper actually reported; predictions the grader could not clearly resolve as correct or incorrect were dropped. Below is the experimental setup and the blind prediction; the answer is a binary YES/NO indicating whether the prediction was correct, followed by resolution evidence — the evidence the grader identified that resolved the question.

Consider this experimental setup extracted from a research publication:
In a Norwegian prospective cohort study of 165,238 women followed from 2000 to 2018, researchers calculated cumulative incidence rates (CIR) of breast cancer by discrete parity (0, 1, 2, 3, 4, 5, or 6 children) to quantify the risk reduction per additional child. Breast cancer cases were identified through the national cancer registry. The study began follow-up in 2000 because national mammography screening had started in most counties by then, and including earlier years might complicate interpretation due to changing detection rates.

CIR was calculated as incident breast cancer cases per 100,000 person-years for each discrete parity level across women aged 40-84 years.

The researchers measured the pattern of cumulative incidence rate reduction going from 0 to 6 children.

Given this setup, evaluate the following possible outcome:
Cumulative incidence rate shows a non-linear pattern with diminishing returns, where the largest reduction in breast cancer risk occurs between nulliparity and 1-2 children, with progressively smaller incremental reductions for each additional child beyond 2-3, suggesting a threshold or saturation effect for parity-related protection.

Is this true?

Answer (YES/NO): NO